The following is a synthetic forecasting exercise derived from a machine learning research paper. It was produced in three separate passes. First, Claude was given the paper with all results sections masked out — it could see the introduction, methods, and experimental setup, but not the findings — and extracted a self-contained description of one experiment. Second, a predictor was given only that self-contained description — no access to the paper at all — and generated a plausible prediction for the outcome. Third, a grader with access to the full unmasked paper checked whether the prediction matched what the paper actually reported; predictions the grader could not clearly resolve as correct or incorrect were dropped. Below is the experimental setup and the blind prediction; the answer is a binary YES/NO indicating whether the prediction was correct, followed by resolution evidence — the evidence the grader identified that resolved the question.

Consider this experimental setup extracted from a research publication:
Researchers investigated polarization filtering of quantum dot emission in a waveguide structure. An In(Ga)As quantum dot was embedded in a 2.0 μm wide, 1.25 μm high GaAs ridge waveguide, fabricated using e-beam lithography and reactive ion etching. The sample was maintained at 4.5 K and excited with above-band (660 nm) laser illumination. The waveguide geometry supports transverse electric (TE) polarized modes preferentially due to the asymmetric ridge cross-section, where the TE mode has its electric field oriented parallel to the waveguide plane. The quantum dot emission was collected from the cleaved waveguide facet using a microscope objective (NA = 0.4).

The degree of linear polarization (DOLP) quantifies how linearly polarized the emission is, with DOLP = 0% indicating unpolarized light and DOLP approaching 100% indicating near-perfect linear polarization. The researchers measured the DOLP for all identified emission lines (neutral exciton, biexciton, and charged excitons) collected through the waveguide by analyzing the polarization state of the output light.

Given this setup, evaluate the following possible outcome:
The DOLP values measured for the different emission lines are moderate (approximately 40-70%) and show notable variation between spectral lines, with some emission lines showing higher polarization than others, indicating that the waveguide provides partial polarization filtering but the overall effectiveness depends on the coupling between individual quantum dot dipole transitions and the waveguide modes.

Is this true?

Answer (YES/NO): NO